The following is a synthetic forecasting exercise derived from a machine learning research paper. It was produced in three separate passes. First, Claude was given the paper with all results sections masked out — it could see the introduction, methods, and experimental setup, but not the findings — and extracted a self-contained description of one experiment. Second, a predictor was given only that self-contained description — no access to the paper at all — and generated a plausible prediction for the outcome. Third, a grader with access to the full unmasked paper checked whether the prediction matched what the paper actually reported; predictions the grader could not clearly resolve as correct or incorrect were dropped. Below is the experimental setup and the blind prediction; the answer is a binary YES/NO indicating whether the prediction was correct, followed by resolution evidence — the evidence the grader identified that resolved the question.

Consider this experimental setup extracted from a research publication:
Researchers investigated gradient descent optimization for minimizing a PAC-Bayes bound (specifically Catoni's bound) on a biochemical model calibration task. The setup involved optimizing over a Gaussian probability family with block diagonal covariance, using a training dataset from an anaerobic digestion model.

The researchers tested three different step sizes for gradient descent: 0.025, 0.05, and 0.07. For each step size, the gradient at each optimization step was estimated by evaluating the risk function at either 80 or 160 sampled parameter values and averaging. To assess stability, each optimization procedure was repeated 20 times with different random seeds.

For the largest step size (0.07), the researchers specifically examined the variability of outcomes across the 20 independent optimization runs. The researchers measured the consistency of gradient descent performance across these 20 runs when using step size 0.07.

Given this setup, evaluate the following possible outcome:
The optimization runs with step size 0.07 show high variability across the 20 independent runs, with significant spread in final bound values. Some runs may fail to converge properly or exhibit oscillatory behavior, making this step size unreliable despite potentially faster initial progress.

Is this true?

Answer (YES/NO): YES